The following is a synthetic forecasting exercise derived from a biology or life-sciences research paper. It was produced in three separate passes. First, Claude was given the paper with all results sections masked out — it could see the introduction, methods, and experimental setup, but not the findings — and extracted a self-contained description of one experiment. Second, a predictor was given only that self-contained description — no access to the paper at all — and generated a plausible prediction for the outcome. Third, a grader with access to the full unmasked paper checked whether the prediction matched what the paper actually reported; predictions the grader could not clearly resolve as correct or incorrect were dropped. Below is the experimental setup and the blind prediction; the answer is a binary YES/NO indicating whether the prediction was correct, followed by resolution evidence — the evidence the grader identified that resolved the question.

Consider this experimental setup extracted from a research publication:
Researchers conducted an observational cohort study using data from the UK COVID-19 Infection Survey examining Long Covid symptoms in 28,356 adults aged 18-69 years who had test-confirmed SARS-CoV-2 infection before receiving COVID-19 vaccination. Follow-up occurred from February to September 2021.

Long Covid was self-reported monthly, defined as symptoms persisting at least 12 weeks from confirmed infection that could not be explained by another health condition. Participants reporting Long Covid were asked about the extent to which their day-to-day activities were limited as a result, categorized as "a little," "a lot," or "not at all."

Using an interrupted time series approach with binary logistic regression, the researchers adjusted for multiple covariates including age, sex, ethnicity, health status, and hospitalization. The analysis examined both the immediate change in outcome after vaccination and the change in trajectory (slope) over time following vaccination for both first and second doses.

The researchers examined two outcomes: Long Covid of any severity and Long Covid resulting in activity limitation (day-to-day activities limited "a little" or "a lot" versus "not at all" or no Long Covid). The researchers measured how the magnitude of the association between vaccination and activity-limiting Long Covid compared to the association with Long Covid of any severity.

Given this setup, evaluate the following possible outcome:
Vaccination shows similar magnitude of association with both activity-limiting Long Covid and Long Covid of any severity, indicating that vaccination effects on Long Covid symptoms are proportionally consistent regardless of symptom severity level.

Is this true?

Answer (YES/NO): YES